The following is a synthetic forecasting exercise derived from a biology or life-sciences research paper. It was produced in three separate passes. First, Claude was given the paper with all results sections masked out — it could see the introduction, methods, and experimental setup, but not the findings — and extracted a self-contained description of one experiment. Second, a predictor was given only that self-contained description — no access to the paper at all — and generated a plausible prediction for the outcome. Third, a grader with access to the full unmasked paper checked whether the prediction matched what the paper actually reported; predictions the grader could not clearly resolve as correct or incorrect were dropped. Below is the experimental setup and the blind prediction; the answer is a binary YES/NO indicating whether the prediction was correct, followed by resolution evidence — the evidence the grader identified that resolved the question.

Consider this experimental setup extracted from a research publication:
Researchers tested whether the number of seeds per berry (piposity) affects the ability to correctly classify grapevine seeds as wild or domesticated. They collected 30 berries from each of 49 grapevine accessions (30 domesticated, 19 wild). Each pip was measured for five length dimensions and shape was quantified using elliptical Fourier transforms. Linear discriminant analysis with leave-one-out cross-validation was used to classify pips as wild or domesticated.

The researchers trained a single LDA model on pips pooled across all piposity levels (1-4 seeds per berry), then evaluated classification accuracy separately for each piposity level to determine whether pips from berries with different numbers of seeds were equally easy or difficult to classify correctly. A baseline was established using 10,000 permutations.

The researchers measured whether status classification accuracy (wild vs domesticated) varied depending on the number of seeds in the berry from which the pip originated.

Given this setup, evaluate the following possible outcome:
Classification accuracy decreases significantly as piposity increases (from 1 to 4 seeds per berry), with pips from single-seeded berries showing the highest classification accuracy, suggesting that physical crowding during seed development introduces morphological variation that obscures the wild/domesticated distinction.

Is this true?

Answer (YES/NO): NO